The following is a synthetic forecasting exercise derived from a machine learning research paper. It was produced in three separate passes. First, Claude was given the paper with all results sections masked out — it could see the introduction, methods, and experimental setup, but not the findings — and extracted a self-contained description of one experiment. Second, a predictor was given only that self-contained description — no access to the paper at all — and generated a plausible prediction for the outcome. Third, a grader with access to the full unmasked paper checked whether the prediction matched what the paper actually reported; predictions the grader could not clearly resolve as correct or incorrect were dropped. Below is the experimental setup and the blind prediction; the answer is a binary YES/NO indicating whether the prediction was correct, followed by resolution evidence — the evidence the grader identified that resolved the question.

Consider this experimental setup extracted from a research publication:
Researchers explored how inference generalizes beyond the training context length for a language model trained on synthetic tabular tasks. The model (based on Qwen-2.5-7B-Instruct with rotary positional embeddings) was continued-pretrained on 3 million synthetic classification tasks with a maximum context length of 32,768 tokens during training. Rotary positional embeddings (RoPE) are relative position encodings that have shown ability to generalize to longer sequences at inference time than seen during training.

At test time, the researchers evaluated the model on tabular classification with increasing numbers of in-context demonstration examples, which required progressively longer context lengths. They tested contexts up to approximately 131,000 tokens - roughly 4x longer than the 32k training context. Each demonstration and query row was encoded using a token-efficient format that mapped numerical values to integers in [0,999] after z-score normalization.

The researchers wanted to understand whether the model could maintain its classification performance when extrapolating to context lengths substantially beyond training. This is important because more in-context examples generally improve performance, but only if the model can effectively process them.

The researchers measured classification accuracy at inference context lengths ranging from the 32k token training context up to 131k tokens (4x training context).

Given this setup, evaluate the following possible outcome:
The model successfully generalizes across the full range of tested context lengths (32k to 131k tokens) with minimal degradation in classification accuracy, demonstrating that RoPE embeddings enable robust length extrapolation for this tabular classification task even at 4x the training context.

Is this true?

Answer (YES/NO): NO